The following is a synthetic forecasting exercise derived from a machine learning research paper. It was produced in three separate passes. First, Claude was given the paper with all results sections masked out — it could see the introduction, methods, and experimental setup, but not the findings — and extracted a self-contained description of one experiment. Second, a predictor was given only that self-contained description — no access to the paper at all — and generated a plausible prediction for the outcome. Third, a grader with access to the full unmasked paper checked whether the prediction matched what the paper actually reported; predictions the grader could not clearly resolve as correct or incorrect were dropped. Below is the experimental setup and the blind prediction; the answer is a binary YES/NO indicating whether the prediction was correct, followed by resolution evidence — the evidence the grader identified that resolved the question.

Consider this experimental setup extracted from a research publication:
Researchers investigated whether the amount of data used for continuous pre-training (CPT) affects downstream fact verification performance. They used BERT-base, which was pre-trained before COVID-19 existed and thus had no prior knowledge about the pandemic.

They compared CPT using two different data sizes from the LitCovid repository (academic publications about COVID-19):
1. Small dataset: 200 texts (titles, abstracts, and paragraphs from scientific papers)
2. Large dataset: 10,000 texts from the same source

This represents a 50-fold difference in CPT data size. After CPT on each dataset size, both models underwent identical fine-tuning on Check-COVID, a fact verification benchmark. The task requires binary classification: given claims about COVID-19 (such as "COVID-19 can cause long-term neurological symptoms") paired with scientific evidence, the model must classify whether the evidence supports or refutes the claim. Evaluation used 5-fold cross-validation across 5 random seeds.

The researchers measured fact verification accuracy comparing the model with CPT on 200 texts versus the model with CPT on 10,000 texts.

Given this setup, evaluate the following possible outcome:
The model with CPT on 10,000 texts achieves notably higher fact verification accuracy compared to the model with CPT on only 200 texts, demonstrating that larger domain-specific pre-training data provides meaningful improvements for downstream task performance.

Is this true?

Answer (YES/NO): NO